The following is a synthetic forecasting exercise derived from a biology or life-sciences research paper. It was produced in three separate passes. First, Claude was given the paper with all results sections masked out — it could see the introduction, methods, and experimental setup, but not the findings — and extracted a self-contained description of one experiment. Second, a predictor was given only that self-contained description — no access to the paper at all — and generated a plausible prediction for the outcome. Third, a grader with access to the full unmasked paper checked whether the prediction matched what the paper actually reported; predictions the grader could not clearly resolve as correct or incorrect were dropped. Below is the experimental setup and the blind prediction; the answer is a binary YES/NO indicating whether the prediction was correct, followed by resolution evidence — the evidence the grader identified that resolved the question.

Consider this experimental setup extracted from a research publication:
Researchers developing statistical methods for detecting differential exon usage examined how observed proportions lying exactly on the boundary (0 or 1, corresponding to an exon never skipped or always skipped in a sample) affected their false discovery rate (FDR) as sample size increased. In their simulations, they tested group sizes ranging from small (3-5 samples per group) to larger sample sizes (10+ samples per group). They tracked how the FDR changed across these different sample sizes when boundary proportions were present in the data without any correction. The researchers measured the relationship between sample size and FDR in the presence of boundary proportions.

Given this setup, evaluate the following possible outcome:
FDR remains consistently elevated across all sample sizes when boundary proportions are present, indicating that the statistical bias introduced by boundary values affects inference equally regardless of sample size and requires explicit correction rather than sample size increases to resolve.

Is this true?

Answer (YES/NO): NO